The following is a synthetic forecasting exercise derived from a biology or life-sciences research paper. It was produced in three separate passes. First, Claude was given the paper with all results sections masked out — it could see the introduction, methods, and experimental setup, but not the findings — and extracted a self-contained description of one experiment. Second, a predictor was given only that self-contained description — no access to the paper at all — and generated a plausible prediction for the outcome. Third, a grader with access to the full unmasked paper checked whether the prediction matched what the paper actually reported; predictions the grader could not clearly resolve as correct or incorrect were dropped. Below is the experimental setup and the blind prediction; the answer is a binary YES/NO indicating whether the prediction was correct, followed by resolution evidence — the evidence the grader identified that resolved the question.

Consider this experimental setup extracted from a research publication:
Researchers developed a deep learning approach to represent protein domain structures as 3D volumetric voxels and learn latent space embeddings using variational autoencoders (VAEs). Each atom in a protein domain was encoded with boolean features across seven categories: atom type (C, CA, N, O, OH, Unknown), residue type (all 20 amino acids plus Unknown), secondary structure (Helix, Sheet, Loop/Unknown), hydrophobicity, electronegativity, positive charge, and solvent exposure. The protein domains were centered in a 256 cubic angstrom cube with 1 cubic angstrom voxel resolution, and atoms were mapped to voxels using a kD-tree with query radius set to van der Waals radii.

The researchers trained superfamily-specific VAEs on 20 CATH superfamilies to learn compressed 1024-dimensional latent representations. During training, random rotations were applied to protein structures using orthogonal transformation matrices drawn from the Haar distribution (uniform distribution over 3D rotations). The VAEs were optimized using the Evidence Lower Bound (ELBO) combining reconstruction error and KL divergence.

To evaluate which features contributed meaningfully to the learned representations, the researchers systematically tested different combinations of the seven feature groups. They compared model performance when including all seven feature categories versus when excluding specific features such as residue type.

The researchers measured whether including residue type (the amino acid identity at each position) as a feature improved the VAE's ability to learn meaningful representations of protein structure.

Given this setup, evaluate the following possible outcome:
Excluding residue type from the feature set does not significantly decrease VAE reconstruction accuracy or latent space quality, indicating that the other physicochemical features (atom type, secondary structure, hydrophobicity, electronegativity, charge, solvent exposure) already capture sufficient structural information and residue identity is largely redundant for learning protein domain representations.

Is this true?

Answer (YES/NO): YES